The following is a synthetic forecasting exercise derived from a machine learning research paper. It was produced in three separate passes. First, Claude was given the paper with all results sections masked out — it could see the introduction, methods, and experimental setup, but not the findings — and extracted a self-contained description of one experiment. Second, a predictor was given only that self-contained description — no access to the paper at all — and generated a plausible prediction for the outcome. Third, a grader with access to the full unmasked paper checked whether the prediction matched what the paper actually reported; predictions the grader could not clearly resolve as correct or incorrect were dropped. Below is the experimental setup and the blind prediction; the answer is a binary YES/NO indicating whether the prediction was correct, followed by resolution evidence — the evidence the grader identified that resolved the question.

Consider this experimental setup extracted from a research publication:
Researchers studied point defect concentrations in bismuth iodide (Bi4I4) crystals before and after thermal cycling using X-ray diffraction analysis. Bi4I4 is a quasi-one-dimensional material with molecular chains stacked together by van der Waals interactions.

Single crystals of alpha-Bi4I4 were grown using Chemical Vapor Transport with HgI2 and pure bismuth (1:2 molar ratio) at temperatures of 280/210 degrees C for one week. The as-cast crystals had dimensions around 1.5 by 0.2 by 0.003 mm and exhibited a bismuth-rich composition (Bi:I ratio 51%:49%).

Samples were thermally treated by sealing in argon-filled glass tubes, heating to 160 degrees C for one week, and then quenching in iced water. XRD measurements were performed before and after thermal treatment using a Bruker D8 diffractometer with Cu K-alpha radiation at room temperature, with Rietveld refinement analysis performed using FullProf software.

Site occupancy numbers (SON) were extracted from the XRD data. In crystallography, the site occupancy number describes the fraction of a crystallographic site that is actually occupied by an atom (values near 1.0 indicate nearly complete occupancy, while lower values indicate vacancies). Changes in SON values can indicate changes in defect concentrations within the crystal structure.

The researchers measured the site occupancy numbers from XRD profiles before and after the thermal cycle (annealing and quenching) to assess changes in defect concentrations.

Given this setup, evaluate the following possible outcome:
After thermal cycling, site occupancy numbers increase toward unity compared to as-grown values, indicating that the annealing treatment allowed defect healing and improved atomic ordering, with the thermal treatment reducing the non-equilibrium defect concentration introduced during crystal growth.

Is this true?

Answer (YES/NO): NO